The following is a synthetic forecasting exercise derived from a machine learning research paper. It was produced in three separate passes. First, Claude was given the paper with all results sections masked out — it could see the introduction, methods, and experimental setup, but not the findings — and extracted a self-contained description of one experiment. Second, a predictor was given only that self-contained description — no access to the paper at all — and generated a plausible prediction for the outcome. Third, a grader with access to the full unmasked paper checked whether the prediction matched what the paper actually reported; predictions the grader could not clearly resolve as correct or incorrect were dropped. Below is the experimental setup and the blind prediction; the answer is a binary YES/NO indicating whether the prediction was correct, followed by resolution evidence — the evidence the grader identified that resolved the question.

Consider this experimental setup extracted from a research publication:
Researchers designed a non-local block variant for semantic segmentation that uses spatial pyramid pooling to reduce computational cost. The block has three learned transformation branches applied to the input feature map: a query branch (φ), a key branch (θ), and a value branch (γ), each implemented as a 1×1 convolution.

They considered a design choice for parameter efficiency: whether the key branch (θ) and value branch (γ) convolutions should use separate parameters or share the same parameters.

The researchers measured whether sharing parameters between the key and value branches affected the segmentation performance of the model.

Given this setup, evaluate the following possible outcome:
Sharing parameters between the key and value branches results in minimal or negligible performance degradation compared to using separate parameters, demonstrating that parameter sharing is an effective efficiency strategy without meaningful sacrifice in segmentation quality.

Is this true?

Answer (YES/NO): YES